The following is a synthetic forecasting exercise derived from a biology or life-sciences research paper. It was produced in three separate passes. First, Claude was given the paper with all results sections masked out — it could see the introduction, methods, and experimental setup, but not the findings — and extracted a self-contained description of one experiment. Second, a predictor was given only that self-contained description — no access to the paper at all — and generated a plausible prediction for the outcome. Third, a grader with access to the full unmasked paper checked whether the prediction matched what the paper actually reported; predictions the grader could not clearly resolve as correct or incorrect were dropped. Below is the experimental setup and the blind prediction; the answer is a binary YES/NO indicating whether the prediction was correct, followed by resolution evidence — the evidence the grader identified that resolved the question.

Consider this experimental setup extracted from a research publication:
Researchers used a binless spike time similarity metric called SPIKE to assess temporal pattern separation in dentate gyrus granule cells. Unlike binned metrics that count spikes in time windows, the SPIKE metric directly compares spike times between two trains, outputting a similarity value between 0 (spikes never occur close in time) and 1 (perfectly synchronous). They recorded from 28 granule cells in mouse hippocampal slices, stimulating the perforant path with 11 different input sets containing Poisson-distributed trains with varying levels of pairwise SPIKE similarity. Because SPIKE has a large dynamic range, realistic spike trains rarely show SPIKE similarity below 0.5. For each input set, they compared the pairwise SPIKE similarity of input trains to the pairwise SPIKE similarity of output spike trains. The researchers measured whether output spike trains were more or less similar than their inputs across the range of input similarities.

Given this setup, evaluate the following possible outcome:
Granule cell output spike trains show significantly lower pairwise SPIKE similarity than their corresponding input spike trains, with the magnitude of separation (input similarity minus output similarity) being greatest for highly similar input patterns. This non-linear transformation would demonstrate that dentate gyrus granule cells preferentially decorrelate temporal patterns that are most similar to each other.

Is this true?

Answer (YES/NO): YES